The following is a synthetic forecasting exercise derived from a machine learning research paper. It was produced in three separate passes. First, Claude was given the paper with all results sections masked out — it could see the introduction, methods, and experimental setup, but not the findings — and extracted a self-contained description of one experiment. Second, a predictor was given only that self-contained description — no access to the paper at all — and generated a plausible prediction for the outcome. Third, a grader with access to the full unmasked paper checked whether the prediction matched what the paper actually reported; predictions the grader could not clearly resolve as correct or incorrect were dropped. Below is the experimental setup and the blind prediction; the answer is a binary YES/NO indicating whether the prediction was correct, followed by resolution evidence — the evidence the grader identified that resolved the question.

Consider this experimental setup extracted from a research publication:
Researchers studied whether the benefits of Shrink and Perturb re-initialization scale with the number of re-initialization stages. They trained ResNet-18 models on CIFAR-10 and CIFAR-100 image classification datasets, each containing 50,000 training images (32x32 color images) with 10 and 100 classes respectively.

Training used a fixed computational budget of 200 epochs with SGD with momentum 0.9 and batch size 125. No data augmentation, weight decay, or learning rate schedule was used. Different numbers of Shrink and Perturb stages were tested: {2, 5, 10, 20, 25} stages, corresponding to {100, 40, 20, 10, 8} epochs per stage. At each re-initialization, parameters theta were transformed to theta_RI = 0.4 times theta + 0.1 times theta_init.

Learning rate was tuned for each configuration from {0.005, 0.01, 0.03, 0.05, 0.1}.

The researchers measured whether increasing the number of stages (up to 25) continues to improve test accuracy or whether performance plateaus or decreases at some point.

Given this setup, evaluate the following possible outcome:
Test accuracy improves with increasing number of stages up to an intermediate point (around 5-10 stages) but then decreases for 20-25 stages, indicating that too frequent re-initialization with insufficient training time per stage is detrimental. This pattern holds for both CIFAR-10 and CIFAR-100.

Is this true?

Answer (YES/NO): NO